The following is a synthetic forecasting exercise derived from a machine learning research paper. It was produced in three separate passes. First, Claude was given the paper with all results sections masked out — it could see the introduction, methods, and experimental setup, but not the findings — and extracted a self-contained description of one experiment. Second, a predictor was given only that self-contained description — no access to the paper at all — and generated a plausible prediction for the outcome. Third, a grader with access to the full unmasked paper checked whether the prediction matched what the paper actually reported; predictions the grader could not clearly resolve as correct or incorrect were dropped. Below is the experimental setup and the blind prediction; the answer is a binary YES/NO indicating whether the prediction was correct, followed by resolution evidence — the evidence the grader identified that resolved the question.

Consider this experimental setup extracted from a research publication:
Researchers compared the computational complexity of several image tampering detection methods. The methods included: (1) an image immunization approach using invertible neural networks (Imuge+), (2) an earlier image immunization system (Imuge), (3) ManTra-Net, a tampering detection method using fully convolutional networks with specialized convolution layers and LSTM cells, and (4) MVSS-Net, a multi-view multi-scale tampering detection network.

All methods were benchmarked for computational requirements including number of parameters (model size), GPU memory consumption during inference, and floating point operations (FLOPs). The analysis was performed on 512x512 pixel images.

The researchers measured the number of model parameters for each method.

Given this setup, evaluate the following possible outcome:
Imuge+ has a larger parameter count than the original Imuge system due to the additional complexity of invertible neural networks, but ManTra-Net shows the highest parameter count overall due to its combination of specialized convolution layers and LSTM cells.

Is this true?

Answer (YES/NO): NO